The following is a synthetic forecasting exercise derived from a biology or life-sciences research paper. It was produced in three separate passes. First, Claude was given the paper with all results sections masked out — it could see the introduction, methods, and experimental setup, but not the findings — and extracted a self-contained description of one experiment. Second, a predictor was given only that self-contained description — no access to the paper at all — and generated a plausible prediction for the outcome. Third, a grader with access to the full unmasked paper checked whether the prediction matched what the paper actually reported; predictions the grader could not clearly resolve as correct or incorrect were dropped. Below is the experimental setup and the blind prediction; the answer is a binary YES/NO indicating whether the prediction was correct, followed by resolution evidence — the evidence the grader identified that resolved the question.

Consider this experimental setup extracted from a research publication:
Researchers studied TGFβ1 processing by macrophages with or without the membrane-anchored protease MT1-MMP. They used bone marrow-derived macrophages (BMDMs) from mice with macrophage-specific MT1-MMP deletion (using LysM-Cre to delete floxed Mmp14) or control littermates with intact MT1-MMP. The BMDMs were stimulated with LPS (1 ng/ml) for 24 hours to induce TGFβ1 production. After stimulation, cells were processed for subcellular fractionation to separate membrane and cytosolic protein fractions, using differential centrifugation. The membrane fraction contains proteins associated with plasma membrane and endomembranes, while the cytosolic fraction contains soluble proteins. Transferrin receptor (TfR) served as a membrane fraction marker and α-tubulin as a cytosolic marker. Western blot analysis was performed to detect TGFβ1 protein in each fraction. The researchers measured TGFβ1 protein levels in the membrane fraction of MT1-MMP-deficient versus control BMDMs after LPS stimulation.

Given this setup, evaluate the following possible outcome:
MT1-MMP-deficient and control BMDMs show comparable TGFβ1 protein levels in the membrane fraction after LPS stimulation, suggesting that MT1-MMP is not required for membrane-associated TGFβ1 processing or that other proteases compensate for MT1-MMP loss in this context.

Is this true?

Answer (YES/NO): NO